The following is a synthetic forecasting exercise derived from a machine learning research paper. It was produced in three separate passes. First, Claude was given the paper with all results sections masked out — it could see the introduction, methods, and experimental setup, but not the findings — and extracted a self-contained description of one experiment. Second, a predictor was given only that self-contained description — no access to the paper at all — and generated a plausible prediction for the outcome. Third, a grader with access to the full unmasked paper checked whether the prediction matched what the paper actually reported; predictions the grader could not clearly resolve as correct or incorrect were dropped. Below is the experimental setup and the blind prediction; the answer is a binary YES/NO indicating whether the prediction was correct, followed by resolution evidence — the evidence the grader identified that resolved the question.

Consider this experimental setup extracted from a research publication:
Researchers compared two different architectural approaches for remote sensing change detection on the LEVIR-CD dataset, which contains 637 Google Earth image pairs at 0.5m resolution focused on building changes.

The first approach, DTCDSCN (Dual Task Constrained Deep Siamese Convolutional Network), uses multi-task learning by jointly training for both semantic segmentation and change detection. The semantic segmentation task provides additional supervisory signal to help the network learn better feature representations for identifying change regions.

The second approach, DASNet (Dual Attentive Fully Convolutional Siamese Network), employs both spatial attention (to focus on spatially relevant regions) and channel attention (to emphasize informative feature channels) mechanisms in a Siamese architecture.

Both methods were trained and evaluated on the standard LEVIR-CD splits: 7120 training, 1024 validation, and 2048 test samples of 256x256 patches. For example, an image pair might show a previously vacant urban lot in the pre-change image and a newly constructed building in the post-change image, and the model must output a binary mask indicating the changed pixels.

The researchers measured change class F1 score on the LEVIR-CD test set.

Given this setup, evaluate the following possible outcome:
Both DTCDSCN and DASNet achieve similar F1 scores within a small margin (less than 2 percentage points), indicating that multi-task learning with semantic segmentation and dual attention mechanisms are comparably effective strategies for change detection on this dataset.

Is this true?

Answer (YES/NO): NO